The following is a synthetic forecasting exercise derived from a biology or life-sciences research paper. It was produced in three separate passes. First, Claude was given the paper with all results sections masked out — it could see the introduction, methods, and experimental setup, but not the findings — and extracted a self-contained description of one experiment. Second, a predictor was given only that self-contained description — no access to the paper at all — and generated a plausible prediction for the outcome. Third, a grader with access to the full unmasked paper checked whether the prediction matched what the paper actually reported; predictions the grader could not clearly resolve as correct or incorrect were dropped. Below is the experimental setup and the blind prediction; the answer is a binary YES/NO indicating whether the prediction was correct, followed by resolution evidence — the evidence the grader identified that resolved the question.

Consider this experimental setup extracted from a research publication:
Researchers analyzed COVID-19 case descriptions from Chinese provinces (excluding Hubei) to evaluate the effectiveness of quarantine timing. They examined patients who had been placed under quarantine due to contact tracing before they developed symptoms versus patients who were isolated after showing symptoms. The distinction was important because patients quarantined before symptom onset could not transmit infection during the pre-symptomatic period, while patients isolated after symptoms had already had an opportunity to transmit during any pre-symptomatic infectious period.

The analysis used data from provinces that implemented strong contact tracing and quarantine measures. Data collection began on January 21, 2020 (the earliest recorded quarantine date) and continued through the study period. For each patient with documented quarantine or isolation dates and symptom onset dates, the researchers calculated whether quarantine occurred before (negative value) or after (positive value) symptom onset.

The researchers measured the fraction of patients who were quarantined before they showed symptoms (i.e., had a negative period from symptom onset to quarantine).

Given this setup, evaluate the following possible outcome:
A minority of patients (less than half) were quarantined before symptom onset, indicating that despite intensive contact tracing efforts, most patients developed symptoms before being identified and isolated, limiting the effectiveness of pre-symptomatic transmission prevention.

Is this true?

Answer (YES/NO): YES